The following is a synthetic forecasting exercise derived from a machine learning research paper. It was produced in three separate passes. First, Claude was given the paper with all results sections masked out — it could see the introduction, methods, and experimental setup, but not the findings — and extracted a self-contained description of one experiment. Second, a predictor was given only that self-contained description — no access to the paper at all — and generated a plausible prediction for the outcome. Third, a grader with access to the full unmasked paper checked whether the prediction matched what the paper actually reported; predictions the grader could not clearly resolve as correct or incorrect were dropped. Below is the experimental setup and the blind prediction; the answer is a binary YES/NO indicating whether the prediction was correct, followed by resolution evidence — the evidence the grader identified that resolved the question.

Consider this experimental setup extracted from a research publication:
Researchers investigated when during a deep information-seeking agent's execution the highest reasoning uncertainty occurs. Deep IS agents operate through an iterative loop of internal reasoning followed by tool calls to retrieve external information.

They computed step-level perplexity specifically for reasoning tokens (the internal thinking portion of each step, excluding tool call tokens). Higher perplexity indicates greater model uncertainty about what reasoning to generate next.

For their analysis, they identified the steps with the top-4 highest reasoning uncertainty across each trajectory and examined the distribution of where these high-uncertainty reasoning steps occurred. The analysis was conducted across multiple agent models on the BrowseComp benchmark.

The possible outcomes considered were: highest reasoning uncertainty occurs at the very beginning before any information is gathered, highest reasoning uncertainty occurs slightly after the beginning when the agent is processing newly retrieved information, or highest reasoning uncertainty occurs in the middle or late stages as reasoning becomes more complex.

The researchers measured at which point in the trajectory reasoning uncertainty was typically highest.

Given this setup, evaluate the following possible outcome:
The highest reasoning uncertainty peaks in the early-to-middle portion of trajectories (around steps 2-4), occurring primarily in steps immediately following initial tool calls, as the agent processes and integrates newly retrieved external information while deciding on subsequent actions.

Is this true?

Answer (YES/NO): NO